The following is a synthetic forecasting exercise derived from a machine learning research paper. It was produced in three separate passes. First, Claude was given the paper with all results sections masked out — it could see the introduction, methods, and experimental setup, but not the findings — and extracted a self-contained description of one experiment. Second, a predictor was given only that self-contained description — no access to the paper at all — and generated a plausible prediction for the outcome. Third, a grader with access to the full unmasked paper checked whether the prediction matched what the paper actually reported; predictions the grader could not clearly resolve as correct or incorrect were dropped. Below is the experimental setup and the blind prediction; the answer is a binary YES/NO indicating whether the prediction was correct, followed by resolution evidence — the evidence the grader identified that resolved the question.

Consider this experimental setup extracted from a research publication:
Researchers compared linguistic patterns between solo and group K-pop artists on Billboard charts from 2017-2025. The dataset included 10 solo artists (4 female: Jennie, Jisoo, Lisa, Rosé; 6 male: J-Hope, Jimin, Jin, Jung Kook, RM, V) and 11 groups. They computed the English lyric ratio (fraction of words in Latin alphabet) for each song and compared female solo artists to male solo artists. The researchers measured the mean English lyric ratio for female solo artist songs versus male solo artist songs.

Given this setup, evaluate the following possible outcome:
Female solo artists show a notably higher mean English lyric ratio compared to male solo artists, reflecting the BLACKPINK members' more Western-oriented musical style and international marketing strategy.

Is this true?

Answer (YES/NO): YES